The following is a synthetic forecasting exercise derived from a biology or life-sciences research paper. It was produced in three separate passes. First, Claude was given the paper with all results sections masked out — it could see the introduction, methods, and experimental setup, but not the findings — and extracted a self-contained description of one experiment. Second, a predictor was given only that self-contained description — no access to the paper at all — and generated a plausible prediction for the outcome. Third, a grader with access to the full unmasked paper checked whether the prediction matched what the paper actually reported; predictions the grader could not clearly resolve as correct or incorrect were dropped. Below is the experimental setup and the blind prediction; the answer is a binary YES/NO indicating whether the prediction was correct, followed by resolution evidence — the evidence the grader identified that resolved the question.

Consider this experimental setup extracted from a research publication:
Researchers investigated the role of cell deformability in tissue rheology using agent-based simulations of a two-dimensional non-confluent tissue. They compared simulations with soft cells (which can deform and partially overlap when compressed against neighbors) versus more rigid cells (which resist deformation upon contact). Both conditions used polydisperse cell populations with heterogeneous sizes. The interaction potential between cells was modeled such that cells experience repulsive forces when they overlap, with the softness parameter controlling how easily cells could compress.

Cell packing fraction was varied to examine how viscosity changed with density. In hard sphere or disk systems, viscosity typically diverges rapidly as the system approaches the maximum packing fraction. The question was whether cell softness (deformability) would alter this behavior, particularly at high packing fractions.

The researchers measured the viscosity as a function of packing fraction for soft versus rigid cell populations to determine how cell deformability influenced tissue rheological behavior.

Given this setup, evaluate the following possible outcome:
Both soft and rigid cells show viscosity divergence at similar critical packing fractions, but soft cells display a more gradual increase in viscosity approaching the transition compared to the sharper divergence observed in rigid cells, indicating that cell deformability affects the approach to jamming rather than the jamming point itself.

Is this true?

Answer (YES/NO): NO